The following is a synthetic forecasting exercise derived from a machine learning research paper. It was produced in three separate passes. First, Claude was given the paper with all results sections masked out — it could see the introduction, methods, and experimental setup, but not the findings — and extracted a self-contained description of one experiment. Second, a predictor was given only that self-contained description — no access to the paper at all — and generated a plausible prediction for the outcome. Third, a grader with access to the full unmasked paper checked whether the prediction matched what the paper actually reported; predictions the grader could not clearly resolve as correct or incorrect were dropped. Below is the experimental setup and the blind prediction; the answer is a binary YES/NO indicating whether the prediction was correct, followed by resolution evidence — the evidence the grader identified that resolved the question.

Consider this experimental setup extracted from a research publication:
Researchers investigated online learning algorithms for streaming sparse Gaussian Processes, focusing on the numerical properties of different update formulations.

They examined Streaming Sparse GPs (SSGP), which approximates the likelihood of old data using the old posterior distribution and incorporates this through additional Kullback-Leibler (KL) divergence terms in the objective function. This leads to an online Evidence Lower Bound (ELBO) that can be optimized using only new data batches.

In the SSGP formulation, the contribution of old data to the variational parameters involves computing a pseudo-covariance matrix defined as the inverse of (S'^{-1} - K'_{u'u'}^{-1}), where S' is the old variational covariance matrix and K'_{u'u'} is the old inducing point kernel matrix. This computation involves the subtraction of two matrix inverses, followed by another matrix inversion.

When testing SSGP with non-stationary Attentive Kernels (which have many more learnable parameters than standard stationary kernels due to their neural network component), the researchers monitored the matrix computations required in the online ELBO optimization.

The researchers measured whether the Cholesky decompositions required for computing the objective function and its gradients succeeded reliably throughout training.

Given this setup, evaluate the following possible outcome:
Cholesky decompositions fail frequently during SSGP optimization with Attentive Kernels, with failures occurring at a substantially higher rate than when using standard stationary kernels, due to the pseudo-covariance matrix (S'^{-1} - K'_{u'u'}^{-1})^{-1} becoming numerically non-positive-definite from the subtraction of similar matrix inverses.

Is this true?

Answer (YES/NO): NO